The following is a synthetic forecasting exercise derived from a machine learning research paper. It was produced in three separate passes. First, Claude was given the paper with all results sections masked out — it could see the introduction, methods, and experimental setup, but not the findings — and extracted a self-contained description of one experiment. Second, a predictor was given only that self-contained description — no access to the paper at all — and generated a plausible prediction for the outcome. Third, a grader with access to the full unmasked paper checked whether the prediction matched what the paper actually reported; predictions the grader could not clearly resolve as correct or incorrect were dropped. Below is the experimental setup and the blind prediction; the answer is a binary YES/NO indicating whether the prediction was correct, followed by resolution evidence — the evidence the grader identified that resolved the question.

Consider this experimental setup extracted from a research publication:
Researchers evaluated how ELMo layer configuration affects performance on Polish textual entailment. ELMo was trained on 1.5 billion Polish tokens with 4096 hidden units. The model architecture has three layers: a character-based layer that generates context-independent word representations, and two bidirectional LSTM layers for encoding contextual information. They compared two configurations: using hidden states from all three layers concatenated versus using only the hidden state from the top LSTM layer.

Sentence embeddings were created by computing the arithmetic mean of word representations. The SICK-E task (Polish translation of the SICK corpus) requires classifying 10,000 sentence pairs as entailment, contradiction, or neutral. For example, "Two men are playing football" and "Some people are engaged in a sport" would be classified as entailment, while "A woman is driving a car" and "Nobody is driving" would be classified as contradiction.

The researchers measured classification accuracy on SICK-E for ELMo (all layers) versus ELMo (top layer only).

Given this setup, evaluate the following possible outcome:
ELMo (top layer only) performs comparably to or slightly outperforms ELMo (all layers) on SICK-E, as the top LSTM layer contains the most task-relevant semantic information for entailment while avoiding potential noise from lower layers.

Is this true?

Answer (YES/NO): NO